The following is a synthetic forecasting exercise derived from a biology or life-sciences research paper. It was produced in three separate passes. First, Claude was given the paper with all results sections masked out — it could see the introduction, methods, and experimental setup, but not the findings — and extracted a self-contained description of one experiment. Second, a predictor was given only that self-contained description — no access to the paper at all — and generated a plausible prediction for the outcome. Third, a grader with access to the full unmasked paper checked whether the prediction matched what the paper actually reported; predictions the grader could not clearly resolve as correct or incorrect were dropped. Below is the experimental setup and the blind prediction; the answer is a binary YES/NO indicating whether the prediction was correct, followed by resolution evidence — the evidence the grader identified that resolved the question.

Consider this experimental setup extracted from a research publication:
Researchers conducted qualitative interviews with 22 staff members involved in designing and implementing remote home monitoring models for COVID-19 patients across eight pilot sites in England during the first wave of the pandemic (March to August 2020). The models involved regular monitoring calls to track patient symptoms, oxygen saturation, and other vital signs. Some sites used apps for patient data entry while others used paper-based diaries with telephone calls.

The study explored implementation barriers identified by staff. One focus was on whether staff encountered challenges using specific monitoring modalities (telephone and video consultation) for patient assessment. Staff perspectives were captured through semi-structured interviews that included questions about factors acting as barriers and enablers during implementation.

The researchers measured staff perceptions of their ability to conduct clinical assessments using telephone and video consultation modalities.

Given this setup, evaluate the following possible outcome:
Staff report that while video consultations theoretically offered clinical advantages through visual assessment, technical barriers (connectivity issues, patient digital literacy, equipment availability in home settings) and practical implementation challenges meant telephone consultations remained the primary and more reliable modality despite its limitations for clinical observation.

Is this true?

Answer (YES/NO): NO